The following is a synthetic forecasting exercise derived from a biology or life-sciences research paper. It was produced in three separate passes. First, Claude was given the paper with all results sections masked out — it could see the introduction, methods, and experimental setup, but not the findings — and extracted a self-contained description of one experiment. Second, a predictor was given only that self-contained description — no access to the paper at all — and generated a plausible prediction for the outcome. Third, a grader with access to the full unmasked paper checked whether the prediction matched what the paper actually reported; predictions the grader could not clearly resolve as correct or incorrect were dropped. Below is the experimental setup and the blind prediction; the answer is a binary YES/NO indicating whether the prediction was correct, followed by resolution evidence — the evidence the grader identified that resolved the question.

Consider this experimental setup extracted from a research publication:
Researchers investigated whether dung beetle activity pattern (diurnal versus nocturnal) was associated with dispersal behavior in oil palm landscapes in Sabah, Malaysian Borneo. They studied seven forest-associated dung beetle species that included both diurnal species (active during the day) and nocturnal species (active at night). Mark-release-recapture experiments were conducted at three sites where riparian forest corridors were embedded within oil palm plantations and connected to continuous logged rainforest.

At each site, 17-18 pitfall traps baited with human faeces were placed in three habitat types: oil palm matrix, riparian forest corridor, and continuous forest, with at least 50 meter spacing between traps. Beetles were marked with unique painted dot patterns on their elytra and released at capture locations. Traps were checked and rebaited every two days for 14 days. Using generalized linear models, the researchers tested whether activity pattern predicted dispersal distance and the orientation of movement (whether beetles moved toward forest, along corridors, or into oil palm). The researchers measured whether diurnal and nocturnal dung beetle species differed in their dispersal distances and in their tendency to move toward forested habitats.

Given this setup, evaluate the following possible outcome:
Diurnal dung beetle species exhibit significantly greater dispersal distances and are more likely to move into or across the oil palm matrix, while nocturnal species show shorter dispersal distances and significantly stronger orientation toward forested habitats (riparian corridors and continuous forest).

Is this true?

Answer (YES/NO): NO